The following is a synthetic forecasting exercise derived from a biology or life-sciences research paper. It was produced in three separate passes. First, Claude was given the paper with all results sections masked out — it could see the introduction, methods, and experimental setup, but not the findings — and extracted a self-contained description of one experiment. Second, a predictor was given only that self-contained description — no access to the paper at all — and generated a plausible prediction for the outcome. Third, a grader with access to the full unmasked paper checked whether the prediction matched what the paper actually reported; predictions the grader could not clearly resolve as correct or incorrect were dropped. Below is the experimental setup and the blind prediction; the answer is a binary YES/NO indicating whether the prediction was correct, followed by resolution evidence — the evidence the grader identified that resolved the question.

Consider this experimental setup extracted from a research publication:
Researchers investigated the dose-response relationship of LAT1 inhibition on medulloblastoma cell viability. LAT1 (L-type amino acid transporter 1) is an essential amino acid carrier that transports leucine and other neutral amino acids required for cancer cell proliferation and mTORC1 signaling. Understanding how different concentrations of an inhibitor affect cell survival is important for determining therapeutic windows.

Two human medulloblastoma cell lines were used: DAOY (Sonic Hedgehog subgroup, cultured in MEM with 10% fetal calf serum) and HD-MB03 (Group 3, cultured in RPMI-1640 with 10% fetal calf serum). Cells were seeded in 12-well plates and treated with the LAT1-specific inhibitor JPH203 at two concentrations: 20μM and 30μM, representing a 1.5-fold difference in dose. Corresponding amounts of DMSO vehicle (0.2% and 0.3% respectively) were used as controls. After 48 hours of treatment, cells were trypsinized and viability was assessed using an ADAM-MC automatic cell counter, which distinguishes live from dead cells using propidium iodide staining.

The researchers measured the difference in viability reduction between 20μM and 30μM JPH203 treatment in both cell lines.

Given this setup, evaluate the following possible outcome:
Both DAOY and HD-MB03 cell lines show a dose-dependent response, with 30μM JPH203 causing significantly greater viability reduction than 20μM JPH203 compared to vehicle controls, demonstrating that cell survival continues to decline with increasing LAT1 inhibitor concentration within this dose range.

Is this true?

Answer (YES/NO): YES